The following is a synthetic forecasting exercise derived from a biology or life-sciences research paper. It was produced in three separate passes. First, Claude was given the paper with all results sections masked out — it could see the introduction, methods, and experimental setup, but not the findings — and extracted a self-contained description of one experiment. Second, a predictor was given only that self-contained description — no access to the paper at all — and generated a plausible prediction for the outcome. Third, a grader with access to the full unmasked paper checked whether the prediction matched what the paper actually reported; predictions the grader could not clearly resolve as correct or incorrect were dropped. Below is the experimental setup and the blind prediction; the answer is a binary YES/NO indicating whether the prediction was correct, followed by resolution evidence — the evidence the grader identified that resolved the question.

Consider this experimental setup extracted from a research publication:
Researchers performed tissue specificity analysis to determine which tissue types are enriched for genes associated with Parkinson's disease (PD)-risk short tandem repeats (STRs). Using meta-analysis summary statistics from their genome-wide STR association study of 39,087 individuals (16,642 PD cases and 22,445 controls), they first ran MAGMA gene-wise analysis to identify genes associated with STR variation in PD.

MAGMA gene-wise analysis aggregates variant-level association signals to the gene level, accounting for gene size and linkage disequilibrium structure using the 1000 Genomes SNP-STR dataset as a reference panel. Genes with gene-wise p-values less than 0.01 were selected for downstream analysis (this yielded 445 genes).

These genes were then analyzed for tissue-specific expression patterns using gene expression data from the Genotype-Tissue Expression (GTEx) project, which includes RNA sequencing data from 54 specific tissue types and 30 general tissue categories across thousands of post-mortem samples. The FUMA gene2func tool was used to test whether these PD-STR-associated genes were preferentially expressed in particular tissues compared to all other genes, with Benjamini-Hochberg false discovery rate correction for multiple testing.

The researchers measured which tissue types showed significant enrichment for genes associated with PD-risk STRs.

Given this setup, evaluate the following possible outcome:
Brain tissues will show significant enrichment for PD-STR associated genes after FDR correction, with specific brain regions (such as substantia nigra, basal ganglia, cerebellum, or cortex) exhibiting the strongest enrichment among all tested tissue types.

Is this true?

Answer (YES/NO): NO